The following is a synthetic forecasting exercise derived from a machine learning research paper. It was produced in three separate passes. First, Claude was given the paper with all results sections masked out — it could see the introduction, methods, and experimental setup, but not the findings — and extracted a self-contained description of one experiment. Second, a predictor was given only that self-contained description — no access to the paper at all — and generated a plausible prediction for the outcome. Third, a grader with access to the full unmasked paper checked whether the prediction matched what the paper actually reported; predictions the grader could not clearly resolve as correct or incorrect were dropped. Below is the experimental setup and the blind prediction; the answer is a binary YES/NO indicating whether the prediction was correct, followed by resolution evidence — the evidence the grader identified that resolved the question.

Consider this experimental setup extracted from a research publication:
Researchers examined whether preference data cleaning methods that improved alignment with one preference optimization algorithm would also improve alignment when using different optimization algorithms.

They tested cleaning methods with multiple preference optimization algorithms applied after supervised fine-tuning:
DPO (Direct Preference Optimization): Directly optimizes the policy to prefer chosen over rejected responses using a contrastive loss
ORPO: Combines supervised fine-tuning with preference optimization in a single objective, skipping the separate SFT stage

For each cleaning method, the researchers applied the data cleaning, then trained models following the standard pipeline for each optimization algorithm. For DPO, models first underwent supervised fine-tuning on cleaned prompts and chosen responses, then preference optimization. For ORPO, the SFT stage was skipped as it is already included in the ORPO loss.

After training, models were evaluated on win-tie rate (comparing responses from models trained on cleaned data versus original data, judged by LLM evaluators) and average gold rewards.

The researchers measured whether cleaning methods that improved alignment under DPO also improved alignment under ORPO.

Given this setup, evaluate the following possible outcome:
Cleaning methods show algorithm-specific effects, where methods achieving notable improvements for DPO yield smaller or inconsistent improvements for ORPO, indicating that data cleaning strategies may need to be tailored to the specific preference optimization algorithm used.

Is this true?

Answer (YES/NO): NO